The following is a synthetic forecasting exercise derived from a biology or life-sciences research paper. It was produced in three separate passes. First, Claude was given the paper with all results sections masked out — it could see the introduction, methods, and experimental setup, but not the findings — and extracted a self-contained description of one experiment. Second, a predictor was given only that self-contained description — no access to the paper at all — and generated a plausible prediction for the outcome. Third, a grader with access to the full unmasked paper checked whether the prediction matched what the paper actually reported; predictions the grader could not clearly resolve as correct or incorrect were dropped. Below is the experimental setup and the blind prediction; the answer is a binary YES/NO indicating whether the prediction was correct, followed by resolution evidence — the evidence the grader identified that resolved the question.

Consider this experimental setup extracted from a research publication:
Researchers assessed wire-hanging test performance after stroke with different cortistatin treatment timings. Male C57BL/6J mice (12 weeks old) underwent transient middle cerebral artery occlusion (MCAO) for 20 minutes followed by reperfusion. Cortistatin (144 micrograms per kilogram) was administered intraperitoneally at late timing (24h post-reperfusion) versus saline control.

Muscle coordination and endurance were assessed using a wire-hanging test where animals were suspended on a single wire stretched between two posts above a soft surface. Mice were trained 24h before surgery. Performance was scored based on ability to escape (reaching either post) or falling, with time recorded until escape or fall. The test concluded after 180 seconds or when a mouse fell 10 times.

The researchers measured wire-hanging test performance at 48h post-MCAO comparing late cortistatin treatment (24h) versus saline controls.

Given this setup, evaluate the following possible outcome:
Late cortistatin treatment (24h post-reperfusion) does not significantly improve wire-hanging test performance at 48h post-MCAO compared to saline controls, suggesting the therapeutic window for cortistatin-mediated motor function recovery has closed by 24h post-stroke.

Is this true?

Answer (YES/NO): NO